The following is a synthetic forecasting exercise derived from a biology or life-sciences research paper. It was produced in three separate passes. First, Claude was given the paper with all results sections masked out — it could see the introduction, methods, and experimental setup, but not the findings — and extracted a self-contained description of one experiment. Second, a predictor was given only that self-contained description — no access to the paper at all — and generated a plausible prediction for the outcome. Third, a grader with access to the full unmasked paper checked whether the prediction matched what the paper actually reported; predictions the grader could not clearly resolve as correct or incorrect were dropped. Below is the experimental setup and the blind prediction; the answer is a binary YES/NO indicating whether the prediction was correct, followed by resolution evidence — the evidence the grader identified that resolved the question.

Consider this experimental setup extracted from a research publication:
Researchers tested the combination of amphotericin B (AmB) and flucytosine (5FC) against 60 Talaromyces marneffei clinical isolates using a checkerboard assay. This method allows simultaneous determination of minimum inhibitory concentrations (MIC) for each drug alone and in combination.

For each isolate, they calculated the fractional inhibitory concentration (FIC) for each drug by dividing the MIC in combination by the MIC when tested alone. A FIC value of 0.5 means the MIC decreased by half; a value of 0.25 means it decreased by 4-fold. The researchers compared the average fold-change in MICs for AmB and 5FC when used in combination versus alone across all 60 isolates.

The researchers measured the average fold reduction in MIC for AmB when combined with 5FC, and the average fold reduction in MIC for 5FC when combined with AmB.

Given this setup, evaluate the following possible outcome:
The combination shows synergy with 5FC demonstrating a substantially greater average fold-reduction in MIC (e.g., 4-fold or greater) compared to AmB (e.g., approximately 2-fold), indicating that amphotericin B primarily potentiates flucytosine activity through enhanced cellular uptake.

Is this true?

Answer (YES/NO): NO